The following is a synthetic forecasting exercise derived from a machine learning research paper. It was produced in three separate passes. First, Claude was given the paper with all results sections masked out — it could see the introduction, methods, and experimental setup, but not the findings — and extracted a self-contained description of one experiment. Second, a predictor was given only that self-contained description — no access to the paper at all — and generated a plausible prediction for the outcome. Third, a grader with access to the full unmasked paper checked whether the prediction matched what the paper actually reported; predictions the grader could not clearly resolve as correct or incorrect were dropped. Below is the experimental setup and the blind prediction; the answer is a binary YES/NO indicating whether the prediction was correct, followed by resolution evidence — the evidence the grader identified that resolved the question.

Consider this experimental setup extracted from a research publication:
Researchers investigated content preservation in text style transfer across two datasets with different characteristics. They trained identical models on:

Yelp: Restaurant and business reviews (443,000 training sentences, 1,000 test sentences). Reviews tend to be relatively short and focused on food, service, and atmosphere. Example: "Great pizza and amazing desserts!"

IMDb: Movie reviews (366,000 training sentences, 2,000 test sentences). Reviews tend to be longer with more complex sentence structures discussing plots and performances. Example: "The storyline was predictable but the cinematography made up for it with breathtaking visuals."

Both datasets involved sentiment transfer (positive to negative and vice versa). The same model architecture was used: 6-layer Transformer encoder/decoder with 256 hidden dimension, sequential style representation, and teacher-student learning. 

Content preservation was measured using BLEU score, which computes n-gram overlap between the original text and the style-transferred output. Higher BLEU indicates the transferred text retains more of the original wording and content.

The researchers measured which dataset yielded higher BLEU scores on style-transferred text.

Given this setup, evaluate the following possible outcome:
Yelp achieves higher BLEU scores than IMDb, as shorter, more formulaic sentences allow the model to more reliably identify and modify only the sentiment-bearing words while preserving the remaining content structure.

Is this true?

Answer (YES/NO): NO